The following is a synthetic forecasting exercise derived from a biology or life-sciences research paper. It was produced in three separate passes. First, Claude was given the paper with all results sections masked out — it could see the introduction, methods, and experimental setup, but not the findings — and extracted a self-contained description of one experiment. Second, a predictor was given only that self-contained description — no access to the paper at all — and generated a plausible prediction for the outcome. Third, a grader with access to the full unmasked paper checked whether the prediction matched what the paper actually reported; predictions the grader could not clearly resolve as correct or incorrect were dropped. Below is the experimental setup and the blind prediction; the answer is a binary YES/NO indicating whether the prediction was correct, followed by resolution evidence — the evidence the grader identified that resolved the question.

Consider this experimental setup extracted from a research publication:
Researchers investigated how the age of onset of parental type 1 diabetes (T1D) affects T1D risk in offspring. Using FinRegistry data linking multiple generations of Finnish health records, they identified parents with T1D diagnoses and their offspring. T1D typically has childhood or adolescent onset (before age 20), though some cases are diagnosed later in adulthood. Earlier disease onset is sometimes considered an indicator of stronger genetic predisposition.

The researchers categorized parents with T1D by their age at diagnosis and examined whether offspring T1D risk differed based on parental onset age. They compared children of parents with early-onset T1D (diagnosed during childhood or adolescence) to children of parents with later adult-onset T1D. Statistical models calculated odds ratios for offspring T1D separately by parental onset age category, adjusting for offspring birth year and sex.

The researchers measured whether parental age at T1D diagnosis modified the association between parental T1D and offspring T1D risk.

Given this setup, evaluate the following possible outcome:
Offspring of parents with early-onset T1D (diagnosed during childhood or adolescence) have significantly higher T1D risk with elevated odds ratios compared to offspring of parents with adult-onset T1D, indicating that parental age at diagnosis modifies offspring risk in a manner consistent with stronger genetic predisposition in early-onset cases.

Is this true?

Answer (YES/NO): YES